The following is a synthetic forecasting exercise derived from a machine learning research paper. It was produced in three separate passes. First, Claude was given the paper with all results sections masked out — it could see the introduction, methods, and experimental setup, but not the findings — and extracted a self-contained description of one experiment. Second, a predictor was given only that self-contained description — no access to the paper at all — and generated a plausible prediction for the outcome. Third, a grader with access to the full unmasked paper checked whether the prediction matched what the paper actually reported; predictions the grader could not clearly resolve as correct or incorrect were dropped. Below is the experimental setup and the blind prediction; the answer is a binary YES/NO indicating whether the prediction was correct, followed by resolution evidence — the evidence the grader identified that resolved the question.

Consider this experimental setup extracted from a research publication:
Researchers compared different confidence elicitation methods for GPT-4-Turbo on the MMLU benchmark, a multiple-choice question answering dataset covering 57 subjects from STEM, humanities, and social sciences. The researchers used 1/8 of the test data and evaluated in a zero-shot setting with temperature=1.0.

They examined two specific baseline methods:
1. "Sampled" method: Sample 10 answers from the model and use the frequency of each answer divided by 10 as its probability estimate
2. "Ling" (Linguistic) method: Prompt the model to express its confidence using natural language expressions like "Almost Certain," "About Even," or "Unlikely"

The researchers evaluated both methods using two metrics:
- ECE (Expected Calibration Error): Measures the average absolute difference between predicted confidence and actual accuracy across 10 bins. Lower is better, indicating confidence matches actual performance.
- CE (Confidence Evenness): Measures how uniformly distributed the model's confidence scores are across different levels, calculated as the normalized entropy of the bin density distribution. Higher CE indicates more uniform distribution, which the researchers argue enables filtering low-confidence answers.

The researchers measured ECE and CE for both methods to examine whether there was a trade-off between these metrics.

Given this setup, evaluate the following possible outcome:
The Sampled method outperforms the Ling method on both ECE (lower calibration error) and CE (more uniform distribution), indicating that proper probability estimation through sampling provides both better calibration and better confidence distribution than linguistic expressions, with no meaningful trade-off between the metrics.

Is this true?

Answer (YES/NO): NO